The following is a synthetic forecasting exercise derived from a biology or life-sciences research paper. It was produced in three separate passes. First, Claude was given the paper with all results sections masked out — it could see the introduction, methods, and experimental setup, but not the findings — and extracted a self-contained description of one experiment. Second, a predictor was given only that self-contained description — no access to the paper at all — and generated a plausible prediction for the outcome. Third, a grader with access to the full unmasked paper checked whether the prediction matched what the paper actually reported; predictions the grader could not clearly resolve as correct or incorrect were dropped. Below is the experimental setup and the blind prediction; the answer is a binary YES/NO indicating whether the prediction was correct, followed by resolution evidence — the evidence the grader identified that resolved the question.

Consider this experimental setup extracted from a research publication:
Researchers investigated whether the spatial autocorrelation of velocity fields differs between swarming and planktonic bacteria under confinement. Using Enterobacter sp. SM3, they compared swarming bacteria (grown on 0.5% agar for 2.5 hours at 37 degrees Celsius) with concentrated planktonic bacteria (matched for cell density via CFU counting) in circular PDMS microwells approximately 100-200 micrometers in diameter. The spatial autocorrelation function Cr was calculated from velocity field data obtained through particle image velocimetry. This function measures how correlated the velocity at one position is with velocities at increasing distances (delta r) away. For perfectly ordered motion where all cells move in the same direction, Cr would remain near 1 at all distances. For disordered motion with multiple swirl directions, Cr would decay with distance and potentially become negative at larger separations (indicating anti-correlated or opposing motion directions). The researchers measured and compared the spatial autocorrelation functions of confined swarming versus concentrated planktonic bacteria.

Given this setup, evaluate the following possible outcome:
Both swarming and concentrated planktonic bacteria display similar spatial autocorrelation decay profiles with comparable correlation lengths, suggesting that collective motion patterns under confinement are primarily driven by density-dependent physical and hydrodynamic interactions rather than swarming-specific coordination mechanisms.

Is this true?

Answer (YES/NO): NO